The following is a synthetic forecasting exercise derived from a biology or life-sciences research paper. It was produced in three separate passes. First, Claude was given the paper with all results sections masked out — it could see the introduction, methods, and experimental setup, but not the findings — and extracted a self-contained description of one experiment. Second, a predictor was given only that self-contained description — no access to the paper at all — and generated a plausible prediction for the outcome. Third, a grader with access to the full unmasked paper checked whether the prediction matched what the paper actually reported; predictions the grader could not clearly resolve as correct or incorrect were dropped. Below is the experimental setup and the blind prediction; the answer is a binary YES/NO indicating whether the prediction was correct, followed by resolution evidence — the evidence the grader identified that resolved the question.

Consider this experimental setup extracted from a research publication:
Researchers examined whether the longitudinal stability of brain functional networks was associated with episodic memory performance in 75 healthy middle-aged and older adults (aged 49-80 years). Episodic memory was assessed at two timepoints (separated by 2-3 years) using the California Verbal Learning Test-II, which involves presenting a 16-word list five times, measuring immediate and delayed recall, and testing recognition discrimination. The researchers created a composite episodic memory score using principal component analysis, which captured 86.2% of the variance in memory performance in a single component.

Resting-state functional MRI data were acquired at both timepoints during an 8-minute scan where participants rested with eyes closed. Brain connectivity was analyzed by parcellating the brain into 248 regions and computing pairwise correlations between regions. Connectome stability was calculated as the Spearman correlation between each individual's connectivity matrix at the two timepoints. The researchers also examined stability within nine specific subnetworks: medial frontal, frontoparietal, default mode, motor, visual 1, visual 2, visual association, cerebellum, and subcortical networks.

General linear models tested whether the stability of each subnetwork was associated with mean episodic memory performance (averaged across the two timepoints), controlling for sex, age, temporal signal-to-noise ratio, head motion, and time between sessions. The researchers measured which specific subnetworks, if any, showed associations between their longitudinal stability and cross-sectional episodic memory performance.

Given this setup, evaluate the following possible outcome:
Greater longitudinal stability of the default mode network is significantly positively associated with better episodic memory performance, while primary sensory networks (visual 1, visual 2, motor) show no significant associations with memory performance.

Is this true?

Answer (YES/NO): NO